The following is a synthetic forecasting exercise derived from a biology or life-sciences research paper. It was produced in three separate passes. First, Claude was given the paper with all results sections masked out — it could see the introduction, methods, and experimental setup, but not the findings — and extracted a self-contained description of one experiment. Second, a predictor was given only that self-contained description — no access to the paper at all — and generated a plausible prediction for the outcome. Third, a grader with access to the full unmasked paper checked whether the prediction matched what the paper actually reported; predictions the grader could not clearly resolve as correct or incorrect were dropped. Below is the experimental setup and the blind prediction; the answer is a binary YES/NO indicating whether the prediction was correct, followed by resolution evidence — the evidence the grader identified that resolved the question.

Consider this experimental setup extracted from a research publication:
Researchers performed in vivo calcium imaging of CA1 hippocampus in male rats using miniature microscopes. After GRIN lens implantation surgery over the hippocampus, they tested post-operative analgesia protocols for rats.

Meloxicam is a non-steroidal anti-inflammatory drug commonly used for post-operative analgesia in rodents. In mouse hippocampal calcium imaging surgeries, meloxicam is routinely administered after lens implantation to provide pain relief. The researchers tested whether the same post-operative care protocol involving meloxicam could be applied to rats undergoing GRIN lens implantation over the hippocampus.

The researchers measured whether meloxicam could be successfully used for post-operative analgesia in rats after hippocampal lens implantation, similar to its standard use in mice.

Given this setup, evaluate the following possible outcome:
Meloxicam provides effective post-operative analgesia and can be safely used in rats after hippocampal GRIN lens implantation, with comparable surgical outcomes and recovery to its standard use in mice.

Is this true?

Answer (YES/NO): NO